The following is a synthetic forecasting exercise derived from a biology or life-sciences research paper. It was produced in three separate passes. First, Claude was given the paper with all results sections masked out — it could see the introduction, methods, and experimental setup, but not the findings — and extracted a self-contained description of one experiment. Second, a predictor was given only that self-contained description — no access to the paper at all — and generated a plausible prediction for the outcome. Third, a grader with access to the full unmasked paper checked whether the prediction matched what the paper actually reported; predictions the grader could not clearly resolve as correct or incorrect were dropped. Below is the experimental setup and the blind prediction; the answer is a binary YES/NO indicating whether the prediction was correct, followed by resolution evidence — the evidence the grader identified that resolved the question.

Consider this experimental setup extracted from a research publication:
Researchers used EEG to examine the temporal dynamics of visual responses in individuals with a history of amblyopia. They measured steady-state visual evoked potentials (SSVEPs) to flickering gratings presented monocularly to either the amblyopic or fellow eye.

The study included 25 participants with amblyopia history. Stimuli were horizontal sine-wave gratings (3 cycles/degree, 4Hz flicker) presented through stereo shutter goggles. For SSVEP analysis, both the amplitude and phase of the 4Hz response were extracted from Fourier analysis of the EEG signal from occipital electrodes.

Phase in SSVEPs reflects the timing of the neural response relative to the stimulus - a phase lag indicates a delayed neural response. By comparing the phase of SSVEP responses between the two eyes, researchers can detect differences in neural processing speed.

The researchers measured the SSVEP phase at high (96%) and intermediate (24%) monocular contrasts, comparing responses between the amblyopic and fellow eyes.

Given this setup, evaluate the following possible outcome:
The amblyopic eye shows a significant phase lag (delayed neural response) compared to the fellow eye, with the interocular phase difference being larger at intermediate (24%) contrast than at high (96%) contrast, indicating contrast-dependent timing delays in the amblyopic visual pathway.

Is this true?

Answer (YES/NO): YES